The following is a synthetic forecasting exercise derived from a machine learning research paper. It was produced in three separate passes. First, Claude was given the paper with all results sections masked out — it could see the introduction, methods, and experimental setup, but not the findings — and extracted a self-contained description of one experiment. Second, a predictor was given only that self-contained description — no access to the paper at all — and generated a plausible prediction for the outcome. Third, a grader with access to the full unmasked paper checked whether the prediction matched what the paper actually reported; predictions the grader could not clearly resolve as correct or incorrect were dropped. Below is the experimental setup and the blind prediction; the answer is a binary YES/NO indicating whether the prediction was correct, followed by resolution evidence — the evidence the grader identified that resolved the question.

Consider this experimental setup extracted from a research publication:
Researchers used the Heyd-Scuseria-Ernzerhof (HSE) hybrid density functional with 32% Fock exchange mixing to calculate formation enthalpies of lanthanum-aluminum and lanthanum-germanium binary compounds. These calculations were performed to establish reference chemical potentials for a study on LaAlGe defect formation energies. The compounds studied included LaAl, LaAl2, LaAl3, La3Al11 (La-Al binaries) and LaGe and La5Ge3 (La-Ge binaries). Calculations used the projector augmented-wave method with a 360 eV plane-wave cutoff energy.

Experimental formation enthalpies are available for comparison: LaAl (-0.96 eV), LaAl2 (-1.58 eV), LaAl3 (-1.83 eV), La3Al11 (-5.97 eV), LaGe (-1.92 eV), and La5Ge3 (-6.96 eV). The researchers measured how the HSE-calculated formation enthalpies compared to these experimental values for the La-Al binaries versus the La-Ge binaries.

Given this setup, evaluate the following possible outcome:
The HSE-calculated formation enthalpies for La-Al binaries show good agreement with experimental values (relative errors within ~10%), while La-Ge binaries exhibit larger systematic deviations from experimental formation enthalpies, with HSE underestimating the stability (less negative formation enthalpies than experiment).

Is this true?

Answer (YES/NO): NO